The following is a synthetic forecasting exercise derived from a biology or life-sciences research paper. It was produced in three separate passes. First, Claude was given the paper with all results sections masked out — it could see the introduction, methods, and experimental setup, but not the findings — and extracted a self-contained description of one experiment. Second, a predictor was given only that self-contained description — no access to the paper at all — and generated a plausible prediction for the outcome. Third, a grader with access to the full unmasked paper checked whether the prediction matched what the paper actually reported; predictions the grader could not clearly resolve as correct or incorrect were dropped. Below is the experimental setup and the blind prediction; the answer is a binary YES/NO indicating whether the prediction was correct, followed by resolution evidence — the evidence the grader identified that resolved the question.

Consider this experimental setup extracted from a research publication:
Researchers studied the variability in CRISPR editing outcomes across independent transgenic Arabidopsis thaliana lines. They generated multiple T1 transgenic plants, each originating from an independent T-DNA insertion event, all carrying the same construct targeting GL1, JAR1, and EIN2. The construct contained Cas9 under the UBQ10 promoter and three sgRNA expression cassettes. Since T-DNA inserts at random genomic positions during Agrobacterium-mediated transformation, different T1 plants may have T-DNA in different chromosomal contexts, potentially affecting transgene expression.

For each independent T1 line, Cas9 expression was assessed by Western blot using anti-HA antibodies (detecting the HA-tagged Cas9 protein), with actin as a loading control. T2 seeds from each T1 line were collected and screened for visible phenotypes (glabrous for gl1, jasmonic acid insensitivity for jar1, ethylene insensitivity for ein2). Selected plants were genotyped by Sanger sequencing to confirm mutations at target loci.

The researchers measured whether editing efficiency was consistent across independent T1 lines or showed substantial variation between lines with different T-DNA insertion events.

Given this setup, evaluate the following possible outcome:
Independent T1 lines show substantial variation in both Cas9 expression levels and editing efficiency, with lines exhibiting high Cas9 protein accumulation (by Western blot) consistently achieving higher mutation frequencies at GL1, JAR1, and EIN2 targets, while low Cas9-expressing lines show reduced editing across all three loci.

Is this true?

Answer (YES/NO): NO